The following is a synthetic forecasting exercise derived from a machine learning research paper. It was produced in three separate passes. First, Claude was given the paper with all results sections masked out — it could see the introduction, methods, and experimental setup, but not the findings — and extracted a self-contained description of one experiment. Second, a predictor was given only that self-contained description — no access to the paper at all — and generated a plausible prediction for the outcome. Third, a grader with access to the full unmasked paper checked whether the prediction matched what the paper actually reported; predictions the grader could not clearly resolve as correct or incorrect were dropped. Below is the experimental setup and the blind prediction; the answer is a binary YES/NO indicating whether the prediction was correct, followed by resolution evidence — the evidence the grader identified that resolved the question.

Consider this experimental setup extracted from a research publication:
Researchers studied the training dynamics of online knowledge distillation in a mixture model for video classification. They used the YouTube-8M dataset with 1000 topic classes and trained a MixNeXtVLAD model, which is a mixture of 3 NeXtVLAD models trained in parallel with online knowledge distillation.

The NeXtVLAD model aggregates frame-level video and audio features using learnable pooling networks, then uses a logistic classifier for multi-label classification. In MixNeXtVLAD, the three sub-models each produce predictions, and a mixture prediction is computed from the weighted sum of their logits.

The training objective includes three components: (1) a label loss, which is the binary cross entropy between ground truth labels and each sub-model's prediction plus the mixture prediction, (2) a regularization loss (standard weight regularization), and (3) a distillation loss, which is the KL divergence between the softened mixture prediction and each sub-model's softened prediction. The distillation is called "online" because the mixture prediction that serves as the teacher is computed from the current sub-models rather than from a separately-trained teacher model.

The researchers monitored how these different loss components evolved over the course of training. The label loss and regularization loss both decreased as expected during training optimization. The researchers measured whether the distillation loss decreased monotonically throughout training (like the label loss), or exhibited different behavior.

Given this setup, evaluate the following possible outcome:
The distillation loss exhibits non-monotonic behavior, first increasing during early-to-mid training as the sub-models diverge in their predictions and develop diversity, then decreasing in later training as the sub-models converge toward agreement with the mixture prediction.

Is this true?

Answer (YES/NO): NO